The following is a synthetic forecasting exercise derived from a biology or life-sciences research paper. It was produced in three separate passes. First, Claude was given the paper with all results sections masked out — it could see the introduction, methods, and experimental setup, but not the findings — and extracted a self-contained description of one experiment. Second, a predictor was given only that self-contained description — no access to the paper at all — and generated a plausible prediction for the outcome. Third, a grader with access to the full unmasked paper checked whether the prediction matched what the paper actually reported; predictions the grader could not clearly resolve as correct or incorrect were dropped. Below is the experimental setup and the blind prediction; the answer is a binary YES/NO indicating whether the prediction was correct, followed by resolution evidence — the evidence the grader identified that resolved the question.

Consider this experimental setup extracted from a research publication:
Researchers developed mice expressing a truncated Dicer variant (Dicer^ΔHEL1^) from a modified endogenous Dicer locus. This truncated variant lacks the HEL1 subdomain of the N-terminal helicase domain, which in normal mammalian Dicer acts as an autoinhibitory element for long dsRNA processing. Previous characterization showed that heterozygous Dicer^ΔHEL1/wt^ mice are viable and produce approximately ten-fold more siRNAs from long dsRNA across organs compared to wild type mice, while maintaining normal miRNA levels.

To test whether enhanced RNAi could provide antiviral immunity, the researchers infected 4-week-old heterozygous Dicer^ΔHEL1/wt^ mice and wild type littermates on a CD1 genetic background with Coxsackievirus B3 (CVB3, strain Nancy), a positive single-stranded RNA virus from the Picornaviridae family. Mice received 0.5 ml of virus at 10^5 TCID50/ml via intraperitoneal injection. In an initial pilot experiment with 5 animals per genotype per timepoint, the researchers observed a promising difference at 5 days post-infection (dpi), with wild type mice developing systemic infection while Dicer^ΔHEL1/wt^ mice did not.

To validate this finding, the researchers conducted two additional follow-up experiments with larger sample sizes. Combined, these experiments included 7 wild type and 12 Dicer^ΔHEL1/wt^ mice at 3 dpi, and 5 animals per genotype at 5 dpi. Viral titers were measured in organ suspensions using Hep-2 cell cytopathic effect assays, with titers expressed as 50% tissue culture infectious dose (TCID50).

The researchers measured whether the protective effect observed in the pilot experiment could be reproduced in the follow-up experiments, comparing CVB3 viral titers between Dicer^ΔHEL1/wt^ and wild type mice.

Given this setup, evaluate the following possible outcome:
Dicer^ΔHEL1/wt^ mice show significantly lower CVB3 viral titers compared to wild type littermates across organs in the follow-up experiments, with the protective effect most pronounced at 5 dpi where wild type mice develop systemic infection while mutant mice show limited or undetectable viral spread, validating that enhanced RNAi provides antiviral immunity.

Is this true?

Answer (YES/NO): NO